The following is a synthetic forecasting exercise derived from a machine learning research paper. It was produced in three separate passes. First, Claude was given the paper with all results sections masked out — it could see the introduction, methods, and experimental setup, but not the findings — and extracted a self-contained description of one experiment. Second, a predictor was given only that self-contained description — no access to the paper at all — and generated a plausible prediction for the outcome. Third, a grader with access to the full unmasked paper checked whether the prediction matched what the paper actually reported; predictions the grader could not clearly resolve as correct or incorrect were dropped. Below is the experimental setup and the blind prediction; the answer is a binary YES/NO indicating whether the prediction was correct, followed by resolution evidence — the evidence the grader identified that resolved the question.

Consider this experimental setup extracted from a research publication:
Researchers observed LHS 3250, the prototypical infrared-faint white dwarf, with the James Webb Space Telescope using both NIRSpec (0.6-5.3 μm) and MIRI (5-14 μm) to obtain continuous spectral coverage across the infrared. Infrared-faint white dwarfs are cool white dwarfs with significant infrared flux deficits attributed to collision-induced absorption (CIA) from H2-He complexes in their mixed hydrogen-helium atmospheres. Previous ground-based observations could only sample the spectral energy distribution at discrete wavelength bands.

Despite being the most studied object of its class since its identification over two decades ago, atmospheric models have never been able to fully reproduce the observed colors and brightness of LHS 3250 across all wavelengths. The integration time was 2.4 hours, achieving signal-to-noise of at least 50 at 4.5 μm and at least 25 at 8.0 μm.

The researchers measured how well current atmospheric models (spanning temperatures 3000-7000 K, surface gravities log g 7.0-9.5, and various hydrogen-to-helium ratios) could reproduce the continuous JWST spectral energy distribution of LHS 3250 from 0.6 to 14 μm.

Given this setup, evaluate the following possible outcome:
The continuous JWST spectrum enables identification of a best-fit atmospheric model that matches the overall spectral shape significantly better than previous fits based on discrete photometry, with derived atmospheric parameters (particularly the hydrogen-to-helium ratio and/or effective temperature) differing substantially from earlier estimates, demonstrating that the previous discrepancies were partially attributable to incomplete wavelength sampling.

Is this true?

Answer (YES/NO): NO